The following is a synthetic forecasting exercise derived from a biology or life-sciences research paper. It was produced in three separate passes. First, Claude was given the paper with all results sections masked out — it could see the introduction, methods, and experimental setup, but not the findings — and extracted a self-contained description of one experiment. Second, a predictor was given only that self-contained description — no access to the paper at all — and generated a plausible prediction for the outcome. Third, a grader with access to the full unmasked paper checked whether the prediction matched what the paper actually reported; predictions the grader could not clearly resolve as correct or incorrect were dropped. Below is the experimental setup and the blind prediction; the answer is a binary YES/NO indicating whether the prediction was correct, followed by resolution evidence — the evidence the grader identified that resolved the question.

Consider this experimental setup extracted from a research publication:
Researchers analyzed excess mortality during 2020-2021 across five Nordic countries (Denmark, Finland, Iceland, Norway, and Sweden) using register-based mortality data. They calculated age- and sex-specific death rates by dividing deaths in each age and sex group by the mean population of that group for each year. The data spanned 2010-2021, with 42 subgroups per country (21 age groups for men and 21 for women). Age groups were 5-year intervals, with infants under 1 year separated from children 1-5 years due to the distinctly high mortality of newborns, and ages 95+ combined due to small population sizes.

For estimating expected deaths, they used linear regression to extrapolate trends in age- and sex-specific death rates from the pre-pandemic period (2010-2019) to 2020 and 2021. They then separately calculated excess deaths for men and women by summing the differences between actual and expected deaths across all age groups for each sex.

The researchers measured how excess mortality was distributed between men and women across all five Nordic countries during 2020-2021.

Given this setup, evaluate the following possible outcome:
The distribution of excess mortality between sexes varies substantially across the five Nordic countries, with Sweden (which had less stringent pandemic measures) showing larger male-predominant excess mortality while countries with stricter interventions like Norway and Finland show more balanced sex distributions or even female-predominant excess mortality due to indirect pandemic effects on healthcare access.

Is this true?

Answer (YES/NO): NO